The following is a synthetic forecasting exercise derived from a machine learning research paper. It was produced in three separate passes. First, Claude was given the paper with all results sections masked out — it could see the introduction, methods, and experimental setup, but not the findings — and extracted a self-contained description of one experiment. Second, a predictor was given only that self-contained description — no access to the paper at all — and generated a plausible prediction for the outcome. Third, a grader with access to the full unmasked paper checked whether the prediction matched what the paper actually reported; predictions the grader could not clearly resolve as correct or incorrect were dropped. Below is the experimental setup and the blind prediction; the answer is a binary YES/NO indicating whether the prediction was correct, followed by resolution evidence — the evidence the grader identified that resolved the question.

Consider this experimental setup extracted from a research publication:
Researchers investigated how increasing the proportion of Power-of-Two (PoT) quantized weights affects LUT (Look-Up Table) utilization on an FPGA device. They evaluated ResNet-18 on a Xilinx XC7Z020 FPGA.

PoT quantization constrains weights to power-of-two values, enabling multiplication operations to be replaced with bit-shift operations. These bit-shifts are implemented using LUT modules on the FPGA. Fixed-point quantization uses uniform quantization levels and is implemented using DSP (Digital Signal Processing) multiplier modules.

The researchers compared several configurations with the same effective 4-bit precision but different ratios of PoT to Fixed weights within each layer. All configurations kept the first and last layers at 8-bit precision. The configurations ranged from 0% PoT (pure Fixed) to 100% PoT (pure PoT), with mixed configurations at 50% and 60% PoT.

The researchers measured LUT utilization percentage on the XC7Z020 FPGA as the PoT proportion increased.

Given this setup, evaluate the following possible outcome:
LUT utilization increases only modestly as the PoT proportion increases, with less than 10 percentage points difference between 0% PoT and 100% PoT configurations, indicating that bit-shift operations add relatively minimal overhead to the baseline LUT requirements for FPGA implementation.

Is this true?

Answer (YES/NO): NO